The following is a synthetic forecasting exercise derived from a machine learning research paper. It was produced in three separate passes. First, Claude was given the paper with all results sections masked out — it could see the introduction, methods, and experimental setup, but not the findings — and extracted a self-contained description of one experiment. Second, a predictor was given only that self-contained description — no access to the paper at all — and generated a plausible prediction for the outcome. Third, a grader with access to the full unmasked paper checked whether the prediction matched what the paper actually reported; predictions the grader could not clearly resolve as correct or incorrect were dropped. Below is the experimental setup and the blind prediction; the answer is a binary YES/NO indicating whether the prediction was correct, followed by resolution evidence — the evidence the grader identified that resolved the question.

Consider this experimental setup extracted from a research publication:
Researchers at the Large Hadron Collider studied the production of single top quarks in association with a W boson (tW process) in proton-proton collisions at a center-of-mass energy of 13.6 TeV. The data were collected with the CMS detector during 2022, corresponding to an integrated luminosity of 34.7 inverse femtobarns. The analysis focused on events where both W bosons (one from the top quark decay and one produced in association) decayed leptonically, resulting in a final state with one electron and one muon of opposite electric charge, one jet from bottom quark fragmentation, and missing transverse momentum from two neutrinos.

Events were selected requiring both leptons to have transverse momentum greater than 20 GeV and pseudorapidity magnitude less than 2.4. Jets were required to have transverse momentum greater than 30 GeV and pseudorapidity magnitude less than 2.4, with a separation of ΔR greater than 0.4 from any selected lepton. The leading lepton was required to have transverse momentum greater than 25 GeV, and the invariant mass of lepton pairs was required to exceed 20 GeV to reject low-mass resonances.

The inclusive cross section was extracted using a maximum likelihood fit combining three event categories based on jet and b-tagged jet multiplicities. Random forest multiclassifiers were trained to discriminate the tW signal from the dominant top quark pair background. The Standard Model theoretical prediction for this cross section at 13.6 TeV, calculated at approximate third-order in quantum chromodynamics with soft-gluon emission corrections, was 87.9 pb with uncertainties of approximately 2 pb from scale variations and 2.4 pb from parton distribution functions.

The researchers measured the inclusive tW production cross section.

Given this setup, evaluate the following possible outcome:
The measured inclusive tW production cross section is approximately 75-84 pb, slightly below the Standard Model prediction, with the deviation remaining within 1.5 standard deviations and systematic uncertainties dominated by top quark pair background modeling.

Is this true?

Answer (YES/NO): NO